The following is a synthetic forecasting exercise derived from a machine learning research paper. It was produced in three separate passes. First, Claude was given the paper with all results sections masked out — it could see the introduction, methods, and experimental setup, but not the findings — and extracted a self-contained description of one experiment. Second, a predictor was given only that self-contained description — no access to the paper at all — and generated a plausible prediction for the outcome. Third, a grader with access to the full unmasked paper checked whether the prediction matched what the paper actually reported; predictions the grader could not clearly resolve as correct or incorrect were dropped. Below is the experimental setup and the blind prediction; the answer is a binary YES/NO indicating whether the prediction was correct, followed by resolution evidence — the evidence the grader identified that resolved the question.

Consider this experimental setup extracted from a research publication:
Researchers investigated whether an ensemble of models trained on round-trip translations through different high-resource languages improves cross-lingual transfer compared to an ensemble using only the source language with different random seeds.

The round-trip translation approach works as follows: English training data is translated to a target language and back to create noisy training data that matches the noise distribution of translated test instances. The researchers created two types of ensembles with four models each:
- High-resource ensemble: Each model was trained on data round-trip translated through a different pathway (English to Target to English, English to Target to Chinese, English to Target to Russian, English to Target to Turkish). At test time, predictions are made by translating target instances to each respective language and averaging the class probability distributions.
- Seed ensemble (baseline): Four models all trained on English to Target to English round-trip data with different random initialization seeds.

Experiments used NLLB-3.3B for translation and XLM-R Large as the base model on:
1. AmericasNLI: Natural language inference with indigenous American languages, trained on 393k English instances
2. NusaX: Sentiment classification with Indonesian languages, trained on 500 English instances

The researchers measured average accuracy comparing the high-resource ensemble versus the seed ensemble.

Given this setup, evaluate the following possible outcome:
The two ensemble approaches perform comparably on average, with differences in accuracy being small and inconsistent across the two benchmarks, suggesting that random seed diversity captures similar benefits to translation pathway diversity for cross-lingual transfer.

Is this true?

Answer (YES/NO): NO